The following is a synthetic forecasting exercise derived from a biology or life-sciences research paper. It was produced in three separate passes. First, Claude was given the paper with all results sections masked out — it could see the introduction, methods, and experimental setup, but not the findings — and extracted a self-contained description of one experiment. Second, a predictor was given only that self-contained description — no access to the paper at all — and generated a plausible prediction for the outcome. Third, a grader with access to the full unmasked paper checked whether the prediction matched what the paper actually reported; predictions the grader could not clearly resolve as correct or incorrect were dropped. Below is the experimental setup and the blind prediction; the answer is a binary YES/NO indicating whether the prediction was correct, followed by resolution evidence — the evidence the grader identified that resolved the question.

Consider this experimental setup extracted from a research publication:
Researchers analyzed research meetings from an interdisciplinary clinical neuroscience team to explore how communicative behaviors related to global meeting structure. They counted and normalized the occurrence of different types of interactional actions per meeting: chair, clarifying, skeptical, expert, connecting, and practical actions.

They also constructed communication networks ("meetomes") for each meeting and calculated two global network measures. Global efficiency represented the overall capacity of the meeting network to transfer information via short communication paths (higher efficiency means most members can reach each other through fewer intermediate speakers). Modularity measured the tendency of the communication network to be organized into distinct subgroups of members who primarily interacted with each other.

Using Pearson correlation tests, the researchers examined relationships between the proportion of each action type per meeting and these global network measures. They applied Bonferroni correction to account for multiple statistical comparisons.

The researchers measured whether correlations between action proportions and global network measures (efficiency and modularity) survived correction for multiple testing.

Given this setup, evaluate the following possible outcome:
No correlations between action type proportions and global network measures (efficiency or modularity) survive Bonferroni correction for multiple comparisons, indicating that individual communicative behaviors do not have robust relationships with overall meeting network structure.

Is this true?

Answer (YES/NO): YES